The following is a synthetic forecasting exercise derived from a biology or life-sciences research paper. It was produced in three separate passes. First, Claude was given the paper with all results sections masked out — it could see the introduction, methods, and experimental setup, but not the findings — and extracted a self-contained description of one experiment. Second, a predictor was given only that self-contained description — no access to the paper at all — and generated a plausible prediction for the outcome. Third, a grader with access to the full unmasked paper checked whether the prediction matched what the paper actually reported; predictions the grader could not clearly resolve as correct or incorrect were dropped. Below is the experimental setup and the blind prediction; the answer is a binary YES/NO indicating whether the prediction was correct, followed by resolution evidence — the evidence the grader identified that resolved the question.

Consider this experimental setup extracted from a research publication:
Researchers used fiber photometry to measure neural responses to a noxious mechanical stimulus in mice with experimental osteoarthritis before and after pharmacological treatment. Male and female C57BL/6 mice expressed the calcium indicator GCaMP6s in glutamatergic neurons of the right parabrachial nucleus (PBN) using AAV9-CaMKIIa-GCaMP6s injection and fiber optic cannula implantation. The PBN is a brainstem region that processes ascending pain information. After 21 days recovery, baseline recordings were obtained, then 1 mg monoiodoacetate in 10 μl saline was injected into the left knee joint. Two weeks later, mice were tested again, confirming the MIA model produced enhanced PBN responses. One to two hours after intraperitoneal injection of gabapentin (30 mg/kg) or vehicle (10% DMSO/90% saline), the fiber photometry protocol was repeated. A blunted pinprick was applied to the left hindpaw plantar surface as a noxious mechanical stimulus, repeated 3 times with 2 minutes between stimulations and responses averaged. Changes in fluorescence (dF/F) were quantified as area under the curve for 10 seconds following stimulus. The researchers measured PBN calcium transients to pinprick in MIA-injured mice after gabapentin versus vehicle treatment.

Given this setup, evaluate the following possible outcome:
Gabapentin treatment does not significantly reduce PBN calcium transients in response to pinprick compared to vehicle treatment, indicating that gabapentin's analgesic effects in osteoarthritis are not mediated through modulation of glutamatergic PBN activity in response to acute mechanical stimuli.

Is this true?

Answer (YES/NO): NO